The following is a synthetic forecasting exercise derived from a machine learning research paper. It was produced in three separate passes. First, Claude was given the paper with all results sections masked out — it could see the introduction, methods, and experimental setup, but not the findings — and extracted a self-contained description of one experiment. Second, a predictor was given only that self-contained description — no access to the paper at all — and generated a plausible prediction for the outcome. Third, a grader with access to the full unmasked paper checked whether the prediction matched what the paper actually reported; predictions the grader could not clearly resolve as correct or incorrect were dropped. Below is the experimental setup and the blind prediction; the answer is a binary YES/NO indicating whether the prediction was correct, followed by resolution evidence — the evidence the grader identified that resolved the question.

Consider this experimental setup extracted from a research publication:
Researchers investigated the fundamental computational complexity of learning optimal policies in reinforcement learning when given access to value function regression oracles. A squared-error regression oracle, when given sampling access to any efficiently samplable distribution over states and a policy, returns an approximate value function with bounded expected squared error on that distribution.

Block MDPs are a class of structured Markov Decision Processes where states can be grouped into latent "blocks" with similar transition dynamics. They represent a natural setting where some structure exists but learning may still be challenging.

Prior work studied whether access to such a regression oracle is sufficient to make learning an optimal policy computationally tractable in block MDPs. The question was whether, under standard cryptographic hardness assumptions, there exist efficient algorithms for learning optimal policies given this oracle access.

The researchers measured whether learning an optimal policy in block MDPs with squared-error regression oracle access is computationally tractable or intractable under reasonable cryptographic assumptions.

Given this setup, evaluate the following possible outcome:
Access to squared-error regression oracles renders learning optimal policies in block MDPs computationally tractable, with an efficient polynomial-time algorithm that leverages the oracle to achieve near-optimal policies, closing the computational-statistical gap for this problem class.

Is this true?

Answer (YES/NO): NO